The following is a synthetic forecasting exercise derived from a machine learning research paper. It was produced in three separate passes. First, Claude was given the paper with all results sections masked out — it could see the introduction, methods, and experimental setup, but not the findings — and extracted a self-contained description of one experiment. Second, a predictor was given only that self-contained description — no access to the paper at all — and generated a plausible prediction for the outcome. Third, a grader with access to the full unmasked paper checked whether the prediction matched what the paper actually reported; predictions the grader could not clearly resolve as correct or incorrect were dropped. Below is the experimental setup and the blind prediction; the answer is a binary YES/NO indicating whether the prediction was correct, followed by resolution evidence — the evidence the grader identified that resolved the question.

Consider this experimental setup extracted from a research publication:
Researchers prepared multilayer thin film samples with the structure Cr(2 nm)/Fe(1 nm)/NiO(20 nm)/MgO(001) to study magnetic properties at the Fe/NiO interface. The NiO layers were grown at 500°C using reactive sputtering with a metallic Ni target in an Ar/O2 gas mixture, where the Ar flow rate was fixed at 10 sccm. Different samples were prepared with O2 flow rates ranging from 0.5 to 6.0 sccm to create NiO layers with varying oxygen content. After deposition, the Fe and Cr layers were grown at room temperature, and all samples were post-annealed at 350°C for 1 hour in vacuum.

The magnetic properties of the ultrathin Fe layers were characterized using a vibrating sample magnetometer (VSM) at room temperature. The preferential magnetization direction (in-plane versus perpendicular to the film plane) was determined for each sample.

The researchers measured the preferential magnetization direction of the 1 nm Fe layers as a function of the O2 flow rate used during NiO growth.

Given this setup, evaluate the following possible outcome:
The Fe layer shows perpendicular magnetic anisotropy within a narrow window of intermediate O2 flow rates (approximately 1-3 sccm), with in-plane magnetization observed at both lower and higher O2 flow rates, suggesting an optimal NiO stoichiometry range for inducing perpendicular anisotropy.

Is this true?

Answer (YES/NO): NO